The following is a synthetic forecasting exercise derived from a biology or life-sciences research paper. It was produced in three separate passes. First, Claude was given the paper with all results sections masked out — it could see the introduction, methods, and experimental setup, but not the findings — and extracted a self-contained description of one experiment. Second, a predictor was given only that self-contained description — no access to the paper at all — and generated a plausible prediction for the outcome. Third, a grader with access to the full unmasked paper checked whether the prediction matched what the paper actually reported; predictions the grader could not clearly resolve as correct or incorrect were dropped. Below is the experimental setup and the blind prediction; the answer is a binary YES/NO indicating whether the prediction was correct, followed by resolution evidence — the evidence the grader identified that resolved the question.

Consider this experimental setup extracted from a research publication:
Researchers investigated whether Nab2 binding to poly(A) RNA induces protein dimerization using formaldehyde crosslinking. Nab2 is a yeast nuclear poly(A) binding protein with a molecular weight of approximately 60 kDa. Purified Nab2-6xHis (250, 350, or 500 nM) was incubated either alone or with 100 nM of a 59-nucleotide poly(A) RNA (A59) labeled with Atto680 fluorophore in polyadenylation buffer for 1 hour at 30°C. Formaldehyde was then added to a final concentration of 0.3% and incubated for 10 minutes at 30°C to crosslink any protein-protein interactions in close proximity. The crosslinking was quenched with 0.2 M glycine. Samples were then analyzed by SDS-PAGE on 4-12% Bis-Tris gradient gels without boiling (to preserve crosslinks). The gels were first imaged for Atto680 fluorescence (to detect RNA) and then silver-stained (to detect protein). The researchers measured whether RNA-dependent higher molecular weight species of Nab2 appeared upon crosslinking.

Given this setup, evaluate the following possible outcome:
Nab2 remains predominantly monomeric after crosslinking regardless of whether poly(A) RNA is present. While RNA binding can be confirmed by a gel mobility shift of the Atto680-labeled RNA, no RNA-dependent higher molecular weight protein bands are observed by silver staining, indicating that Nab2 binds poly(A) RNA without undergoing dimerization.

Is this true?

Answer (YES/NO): NO